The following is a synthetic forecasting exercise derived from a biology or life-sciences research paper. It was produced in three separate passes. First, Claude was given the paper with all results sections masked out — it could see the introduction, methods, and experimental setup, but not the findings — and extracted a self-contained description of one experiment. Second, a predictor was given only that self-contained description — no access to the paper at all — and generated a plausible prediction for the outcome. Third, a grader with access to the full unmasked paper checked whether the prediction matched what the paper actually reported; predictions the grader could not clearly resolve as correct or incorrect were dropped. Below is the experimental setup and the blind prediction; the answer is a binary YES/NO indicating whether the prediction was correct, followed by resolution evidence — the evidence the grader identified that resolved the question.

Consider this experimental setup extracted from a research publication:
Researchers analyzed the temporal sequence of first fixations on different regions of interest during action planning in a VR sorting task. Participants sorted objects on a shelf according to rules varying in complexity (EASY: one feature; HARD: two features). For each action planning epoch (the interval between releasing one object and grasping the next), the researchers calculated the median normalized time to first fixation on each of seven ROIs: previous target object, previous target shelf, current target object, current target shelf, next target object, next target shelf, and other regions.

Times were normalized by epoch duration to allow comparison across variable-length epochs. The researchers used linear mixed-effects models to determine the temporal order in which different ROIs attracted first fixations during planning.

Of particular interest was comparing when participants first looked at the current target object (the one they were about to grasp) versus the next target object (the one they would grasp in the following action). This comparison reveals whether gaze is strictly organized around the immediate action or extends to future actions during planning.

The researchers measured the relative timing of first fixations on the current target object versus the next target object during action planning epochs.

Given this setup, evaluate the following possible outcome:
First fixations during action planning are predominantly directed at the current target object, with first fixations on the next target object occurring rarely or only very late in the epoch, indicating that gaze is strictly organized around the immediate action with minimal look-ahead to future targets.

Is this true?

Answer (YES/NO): NO